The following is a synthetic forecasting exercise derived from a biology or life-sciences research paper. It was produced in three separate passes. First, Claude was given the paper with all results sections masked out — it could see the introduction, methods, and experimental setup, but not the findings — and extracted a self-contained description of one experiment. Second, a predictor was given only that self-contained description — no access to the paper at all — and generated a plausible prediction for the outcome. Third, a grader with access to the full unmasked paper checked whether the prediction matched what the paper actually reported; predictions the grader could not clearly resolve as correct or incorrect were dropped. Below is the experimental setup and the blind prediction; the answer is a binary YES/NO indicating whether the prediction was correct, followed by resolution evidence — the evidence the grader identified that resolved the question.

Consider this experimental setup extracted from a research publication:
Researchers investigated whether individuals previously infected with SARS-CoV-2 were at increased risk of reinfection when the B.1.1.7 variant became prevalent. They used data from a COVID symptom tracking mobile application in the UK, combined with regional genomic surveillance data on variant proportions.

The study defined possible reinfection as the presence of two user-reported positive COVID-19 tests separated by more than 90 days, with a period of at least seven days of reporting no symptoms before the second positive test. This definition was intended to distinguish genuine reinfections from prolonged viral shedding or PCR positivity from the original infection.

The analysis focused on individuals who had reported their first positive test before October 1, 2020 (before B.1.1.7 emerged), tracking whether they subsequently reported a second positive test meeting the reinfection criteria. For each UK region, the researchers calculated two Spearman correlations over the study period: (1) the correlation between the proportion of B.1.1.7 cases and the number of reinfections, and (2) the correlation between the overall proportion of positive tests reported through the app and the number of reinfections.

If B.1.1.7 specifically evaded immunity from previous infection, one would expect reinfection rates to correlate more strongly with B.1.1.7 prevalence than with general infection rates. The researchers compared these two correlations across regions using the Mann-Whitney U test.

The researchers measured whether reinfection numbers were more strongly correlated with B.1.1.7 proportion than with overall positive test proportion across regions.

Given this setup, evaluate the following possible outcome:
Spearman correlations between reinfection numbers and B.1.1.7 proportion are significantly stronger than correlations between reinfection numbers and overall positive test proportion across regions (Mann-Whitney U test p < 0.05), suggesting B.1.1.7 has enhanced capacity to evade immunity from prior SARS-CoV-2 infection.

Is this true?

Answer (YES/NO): NO